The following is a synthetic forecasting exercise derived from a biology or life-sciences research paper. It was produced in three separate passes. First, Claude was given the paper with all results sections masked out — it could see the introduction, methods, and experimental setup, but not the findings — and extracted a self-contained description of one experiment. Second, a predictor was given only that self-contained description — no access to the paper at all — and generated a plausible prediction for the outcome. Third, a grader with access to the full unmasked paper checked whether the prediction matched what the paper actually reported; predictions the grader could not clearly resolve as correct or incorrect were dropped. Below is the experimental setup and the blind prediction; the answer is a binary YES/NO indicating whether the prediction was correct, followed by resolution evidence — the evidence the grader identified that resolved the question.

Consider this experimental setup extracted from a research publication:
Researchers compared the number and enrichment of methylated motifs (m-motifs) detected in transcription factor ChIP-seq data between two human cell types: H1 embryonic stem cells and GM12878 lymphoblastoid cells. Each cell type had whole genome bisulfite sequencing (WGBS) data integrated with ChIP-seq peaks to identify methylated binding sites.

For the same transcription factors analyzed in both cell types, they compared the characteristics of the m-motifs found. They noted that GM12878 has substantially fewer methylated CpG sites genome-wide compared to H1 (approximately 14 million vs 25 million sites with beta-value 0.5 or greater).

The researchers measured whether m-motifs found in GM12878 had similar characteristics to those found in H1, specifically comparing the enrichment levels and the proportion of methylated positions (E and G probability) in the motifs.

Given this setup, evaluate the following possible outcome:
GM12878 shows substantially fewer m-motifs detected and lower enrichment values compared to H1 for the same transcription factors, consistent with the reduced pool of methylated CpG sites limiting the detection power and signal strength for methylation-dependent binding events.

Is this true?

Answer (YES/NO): YES